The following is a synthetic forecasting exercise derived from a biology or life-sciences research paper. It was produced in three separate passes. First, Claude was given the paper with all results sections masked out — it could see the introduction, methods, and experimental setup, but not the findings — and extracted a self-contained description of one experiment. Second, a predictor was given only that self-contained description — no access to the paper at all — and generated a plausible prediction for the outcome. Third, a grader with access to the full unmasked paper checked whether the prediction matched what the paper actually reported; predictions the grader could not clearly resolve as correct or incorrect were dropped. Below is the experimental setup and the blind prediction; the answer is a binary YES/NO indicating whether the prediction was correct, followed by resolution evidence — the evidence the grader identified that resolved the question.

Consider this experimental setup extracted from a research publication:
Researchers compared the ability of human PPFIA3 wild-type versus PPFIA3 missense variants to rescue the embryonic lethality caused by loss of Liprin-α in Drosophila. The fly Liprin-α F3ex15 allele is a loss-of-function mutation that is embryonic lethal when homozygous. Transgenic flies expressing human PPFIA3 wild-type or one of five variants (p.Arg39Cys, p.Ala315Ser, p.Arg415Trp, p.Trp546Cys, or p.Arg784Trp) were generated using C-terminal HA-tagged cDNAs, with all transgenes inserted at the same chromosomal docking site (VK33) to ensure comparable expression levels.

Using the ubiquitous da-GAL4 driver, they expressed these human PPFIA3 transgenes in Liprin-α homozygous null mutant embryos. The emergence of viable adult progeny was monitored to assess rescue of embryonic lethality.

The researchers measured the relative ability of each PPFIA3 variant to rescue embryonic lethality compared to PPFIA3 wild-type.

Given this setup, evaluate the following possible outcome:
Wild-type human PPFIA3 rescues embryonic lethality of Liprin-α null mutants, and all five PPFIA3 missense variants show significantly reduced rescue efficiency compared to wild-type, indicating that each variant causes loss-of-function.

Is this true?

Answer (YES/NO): NO